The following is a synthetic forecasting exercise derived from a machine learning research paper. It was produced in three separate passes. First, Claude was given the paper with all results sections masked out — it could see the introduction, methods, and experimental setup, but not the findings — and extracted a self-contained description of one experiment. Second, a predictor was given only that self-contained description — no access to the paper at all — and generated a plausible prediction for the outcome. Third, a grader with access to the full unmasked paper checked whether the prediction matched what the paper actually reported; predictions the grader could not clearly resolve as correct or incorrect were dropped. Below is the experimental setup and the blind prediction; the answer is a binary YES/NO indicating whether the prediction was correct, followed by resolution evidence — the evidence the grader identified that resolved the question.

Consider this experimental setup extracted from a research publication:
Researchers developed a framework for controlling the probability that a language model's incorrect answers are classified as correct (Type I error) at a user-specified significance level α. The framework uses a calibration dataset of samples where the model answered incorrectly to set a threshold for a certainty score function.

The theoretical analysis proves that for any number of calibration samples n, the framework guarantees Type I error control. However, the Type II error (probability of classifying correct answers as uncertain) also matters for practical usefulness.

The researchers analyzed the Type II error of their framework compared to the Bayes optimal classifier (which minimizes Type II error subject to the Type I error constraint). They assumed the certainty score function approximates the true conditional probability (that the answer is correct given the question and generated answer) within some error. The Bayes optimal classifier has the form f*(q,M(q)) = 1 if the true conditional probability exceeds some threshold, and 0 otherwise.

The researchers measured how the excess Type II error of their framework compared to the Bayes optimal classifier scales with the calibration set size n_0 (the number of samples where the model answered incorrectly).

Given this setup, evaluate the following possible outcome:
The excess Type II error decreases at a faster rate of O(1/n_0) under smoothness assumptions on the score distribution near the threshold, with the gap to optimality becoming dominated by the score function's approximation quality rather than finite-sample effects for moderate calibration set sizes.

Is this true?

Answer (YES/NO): NO